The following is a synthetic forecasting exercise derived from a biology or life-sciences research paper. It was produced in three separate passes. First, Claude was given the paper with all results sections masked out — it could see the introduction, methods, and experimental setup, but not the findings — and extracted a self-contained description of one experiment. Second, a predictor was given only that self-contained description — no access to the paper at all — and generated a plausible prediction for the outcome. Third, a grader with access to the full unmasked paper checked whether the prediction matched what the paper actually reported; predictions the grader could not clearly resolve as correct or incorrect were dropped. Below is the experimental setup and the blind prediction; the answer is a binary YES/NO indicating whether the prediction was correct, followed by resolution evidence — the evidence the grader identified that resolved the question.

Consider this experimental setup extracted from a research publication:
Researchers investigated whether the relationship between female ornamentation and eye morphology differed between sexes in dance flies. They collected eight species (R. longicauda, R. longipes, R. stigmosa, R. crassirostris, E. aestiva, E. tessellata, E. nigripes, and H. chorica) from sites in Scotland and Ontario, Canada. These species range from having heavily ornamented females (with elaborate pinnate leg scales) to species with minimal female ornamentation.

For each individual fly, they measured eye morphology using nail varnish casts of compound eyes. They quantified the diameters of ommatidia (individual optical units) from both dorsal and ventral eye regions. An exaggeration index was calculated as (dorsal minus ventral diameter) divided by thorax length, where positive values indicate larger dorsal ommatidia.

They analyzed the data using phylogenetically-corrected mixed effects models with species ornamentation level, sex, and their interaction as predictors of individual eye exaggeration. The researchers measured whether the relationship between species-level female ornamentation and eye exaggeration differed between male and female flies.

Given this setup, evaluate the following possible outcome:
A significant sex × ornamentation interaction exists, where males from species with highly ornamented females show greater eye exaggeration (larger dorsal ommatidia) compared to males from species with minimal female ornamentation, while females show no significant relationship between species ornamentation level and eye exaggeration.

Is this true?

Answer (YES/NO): NO